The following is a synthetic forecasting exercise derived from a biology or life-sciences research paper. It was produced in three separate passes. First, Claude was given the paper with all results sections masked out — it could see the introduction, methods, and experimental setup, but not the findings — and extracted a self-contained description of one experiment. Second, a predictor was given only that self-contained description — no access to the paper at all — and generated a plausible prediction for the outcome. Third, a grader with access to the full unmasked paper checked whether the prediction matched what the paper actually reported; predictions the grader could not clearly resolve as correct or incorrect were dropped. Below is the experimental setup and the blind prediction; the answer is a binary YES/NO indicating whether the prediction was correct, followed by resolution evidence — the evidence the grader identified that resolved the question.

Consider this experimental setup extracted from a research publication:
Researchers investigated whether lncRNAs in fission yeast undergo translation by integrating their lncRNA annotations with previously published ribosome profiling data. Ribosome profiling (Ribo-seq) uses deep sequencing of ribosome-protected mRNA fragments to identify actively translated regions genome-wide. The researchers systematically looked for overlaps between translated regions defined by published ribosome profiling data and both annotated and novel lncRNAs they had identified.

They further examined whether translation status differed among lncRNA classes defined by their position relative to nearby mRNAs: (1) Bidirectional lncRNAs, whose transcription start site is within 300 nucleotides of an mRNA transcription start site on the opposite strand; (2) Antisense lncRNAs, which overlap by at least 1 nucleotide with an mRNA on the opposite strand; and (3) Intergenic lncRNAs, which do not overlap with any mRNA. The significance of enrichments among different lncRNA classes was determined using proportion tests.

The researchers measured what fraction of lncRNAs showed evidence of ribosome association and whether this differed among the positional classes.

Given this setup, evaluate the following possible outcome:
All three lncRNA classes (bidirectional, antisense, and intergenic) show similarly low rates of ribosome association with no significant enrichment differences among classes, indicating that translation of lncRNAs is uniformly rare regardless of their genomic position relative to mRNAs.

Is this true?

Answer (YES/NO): NO